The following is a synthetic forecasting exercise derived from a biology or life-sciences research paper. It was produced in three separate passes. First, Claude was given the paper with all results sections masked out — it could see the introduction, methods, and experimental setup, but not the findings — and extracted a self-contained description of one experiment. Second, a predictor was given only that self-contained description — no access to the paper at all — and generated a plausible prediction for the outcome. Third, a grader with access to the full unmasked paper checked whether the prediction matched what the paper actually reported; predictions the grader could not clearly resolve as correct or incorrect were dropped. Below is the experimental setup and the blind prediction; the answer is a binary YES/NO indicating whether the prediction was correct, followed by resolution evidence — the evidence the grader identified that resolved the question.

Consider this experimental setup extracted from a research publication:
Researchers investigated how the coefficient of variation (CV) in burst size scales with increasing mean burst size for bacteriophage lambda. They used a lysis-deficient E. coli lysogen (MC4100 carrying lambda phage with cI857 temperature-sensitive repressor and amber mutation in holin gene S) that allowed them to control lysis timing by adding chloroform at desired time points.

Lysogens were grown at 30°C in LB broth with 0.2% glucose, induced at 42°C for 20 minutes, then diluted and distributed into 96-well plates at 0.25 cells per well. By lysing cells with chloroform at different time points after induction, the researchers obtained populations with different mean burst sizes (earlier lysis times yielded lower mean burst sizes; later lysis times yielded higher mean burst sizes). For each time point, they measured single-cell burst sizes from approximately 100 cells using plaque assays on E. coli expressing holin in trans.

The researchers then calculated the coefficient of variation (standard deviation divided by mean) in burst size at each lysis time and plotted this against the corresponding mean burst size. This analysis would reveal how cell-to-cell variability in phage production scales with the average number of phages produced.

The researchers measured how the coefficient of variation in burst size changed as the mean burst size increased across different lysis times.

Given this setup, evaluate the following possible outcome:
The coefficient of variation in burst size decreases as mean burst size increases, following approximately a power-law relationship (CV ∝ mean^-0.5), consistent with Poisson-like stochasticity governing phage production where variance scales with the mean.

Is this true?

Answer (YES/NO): NO